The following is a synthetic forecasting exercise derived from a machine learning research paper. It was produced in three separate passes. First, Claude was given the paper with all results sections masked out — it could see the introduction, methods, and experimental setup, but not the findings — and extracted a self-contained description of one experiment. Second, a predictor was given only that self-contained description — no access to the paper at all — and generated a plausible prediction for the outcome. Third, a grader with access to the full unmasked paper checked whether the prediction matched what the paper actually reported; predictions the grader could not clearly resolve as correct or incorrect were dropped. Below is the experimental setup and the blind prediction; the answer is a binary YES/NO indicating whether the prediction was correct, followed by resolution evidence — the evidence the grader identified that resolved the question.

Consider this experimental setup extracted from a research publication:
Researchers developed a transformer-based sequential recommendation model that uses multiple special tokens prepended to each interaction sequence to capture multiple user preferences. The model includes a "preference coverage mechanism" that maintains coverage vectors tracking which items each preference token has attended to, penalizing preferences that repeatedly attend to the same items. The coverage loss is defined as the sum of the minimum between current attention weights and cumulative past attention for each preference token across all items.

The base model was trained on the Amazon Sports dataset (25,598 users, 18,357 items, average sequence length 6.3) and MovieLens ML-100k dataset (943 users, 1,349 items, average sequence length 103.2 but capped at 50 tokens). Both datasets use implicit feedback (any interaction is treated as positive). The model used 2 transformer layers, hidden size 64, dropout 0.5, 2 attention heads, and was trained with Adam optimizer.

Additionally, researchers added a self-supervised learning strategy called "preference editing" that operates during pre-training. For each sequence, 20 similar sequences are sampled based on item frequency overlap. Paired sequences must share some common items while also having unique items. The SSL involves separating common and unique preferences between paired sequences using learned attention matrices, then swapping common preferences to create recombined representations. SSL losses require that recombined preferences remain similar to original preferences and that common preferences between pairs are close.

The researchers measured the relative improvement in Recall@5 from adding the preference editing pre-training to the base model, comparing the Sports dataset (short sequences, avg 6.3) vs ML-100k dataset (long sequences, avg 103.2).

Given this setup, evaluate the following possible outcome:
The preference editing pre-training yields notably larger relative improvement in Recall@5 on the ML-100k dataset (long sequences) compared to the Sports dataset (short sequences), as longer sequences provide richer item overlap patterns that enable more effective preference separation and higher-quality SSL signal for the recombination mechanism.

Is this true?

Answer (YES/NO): NO